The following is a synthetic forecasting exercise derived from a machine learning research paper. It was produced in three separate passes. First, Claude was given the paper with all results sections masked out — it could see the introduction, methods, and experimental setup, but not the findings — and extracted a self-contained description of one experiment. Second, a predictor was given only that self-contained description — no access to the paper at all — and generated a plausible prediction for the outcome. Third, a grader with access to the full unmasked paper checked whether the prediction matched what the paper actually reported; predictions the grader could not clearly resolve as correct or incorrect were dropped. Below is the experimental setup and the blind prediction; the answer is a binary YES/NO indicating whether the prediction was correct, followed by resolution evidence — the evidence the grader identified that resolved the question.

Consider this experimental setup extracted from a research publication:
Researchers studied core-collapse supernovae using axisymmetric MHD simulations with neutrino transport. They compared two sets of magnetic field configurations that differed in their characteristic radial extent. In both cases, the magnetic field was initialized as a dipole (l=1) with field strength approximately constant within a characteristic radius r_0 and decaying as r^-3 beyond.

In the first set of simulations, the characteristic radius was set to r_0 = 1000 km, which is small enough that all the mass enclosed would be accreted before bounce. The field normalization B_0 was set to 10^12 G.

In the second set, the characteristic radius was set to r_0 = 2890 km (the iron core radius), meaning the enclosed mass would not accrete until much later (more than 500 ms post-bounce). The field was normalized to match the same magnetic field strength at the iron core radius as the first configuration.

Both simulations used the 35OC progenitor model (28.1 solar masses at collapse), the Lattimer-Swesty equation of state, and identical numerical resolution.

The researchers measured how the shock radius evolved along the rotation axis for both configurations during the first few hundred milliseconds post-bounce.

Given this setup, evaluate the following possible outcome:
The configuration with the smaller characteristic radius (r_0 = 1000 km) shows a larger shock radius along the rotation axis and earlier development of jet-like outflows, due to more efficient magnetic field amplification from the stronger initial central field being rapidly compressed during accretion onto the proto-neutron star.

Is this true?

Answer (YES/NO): NO